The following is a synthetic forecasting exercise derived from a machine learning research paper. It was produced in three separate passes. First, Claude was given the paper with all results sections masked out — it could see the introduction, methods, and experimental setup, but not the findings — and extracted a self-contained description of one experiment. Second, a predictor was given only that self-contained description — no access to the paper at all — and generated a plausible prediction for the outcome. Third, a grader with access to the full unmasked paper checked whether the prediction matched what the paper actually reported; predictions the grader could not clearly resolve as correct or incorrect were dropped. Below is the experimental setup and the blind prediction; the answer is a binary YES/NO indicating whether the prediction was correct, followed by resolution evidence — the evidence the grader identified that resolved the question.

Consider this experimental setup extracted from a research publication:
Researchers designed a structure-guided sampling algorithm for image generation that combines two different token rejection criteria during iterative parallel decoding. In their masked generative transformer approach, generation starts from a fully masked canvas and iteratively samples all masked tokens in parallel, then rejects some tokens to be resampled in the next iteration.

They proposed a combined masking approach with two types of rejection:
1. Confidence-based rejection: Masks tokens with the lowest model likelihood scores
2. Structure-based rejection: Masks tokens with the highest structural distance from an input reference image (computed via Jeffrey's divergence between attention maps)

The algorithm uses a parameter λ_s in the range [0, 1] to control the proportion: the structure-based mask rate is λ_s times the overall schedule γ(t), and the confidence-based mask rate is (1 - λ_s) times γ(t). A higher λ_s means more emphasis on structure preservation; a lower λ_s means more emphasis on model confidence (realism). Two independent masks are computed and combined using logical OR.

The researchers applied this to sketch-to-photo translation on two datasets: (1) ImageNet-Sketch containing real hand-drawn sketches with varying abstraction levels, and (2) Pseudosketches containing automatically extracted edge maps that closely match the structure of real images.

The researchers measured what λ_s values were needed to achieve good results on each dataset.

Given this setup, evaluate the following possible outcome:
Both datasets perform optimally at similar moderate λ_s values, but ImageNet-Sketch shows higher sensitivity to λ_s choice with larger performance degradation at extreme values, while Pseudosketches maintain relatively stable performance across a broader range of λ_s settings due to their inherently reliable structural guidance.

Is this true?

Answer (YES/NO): NO